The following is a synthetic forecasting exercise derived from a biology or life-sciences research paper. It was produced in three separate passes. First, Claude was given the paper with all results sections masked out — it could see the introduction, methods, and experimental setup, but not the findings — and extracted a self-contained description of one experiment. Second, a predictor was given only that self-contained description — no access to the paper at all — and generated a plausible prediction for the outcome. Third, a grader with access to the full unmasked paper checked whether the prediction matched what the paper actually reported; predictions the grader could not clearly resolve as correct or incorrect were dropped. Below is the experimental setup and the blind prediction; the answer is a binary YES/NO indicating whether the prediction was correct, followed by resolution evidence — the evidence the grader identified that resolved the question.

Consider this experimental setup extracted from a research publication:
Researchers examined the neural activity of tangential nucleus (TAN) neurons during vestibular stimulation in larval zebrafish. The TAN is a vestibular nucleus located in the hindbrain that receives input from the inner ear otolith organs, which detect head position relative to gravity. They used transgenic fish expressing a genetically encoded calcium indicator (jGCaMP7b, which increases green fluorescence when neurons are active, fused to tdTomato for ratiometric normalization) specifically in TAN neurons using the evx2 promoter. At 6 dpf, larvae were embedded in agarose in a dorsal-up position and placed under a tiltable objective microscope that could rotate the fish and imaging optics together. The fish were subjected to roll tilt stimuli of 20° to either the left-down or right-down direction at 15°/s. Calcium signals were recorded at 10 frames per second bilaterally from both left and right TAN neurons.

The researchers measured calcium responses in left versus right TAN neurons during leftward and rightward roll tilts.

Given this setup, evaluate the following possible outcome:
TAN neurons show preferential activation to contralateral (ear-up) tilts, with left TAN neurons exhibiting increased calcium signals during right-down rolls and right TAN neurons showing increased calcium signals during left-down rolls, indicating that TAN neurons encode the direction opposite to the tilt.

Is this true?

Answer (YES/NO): NO